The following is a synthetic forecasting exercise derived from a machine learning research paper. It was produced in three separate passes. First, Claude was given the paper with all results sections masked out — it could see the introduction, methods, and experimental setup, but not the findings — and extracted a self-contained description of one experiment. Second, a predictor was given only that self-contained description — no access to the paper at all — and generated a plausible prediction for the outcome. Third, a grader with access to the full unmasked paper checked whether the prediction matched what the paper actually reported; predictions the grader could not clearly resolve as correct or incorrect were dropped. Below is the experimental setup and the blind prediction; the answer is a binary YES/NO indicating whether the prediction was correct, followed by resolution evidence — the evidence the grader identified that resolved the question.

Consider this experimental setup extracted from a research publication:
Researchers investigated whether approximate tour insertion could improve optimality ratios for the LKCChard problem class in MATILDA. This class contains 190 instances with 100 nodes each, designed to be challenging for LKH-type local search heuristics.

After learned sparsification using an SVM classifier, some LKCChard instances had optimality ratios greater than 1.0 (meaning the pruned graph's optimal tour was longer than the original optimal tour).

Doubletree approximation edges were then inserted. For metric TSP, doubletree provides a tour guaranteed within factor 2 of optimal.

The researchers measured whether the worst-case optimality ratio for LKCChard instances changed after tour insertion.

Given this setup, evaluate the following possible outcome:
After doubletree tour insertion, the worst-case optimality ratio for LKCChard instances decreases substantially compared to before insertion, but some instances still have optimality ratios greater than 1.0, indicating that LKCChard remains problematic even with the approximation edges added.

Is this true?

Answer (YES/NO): NO